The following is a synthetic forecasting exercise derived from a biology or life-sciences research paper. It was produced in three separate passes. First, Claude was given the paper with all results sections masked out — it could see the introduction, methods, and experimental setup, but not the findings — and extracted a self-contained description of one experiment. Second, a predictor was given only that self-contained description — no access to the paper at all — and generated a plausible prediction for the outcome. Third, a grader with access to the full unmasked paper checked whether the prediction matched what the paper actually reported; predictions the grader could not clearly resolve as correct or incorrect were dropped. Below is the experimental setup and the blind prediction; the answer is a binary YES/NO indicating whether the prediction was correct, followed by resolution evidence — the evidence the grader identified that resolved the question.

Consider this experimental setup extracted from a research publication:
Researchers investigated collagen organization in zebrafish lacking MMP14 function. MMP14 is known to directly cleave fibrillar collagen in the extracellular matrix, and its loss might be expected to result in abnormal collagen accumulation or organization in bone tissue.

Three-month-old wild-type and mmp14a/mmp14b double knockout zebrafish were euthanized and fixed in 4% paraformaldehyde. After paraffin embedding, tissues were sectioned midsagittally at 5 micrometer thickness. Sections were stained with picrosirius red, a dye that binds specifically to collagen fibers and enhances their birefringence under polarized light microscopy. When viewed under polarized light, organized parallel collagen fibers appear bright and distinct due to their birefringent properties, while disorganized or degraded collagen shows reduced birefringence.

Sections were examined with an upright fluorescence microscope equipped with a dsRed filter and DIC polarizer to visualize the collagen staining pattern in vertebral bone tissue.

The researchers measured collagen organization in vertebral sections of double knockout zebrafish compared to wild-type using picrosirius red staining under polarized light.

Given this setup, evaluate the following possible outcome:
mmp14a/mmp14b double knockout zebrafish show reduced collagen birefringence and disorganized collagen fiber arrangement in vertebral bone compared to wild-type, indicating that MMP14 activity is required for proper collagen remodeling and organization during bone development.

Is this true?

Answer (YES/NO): NO